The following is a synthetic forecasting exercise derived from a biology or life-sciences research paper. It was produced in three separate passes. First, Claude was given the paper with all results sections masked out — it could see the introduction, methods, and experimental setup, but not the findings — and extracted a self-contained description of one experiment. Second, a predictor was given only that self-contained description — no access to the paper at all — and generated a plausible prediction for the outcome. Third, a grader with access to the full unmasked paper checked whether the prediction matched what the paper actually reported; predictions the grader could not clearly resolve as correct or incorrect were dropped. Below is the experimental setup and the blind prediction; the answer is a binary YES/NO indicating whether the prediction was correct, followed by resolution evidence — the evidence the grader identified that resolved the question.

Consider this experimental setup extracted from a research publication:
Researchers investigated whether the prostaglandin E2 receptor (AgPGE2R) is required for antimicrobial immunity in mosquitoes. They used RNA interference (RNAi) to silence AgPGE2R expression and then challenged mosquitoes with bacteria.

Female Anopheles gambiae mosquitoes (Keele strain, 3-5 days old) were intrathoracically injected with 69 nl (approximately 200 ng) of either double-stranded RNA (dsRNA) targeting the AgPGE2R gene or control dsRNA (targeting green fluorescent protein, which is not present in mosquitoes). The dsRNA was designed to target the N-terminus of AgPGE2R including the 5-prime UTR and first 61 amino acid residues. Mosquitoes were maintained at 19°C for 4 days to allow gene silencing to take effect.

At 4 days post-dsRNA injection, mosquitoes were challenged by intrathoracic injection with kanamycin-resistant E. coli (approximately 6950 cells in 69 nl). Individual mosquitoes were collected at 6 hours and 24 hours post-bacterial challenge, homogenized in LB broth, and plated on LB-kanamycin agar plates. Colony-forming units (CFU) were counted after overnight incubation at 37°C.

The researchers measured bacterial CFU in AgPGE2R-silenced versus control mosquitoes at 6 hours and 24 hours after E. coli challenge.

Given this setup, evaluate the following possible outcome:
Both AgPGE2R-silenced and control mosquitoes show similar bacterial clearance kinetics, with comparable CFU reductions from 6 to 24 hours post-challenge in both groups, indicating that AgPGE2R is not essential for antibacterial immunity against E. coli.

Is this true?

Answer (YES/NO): NO